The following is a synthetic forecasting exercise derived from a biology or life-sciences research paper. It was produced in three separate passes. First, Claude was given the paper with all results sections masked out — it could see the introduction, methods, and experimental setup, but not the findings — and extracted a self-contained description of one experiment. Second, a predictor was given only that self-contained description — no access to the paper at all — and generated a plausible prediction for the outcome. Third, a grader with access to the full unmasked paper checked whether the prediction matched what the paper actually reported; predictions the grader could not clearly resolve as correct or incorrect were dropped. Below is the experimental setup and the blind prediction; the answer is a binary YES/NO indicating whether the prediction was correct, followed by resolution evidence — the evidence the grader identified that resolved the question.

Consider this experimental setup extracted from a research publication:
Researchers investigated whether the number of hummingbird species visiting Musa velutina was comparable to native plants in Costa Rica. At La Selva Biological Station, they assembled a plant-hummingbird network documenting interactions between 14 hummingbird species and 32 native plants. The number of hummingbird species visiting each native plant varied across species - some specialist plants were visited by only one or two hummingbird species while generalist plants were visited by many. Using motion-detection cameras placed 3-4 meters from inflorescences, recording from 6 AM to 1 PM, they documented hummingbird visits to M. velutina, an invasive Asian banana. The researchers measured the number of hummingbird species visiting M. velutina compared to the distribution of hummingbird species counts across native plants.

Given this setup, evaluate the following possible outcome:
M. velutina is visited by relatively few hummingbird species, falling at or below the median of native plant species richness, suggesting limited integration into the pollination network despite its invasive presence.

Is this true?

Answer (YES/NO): NO